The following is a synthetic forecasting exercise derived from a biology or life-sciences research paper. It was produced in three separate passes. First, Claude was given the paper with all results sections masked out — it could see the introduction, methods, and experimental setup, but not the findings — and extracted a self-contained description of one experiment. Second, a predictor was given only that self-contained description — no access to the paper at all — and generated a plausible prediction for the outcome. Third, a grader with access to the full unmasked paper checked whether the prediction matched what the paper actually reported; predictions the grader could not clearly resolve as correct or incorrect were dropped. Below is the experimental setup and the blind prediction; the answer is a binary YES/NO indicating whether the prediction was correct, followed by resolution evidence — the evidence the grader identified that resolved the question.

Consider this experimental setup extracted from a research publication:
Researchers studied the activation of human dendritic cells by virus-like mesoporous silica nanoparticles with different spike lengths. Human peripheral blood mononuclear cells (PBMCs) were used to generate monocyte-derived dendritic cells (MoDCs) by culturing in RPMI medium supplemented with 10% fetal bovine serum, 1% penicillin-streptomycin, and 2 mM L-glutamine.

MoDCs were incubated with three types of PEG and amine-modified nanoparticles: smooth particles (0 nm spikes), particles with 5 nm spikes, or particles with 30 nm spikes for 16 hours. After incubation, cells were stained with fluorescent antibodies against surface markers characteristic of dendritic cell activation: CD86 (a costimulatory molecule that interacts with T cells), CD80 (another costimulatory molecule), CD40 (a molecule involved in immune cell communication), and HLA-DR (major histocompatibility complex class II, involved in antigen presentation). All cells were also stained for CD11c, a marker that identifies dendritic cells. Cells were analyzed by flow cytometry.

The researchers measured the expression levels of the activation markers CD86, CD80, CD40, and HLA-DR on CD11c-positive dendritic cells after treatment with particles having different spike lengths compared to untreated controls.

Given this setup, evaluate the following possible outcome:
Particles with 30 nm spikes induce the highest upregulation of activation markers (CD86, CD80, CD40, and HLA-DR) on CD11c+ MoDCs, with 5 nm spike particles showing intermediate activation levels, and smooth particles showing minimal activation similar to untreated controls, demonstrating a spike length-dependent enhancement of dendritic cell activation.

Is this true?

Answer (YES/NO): NO